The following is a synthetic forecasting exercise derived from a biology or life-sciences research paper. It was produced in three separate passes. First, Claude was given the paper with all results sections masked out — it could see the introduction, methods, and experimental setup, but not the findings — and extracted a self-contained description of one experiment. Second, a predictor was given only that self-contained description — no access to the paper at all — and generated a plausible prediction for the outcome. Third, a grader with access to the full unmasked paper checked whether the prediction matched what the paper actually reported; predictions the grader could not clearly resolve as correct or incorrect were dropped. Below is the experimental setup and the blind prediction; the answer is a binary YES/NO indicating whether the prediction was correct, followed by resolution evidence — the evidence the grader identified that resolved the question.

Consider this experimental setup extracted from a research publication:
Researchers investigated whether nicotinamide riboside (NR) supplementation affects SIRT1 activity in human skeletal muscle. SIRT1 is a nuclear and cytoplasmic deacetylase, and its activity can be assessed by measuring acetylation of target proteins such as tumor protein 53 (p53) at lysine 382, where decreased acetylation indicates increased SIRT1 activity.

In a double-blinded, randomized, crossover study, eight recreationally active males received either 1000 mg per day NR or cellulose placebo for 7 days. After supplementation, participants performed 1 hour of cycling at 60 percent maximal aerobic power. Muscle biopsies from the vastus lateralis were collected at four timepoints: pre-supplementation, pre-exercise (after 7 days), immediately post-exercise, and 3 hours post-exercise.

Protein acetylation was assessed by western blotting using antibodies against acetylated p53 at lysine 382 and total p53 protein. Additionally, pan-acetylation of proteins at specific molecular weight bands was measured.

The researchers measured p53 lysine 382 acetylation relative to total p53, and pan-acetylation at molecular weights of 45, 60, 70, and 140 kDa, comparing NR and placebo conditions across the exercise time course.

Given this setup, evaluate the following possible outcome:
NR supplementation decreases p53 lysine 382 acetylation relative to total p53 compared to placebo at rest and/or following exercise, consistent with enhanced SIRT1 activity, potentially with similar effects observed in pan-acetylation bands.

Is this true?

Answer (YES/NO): NO